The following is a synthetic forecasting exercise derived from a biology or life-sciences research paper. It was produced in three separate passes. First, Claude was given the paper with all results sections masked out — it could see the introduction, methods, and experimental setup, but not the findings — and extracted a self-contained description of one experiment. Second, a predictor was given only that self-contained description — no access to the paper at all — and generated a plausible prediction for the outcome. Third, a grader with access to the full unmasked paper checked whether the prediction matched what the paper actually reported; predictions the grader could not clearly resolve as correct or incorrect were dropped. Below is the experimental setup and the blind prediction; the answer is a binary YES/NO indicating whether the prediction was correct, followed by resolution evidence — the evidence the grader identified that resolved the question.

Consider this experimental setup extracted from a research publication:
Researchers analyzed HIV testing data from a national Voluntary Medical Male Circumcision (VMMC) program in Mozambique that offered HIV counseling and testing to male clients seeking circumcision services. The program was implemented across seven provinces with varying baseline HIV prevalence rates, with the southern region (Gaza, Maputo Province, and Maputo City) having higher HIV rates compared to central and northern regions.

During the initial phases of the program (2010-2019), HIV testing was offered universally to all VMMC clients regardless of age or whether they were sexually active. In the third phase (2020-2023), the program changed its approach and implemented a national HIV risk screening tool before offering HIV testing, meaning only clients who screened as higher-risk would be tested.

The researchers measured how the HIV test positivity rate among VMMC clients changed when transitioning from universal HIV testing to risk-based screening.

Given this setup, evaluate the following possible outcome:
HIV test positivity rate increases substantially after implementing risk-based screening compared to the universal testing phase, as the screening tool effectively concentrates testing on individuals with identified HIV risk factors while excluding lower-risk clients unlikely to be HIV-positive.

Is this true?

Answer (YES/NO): NO